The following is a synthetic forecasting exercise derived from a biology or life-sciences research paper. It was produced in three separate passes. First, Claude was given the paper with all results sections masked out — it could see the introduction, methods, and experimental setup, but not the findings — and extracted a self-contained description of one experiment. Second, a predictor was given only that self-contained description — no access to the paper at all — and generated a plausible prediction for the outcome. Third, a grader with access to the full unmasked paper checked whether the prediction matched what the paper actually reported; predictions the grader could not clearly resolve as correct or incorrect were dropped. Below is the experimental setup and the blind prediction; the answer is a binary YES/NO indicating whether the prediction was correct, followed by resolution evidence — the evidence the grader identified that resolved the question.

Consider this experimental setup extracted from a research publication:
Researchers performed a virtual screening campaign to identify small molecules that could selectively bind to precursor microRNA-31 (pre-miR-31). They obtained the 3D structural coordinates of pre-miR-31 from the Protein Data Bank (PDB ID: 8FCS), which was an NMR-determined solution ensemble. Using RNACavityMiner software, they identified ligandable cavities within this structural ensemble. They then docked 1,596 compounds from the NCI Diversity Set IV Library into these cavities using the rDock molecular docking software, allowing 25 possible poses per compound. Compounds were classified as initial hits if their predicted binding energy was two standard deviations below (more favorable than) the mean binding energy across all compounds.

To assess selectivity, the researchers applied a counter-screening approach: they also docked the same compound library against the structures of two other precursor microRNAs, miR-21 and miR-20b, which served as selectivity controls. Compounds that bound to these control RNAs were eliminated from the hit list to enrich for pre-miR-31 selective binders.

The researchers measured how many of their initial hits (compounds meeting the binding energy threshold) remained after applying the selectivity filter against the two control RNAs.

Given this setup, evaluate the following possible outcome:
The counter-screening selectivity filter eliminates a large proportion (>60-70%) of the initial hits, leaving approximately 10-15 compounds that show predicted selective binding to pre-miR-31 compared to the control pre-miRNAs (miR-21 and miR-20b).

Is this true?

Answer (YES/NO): NO